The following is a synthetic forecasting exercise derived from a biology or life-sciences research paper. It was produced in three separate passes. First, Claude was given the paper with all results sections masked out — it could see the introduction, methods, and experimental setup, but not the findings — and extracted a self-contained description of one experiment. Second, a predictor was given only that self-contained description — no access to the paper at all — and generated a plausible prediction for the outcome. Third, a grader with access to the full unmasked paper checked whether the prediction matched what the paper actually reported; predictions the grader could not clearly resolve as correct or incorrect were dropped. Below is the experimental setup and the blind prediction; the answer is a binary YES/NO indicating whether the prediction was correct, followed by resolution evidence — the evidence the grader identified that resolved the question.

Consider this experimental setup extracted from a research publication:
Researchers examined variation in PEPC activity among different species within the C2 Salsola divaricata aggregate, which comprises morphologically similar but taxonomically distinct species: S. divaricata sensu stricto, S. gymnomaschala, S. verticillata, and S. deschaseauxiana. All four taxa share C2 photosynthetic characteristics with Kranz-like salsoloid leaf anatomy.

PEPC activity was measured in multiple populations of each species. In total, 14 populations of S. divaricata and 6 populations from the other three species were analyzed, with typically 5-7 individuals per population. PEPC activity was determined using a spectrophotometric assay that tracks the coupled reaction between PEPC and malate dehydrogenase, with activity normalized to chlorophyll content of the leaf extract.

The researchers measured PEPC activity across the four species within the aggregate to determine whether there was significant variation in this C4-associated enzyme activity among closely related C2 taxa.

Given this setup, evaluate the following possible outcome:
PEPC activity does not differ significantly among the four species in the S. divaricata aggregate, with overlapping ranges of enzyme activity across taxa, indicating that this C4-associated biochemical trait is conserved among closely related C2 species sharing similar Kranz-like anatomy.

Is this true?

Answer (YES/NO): NO